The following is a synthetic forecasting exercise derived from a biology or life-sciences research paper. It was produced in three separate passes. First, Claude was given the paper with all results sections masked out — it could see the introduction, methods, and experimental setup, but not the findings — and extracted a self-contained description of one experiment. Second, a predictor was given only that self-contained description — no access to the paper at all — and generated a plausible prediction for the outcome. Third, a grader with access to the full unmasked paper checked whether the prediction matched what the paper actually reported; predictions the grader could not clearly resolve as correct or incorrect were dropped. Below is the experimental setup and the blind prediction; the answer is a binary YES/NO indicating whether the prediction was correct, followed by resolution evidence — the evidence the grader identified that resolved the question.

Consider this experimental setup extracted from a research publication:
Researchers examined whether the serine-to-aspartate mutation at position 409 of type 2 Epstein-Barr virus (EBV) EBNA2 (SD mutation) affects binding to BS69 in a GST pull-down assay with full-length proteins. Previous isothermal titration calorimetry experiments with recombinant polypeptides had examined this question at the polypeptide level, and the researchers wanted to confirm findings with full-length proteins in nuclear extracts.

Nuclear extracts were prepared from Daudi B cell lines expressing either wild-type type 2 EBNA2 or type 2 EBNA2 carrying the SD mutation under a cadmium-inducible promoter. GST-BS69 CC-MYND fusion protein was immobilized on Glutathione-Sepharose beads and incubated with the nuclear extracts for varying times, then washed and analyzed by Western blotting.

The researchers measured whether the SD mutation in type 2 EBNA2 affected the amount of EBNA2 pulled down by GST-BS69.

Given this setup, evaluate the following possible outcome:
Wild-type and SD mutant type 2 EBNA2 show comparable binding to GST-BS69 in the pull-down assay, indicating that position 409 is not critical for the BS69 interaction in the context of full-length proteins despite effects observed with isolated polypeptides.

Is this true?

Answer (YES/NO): YES